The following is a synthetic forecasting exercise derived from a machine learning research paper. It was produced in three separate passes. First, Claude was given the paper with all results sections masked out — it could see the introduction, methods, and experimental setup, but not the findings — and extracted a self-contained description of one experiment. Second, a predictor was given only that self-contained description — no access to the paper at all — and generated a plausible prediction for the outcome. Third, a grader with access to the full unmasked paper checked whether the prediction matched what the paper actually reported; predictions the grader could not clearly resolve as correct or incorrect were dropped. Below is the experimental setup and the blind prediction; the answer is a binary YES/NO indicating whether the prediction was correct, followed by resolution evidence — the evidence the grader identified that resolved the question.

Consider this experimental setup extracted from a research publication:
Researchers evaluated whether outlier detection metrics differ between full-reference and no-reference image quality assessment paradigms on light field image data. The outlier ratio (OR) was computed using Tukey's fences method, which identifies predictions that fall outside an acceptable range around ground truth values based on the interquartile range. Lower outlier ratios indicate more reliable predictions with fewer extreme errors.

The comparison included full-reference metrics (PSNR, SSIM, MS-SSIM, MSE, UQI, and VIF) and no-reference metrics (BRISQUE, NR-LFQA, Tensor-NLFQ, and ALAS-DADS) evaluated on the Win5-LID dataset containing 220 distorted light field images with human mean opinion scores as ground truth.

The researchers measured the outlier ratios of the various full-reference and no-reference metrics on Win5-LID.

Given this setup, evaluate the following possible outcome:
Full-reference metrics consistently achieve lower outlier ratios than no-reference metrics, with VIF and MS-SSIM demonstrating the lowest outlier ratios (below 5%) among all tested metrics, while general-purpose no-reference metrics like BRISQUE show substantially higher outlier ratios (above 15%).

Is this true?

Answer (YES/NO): NO